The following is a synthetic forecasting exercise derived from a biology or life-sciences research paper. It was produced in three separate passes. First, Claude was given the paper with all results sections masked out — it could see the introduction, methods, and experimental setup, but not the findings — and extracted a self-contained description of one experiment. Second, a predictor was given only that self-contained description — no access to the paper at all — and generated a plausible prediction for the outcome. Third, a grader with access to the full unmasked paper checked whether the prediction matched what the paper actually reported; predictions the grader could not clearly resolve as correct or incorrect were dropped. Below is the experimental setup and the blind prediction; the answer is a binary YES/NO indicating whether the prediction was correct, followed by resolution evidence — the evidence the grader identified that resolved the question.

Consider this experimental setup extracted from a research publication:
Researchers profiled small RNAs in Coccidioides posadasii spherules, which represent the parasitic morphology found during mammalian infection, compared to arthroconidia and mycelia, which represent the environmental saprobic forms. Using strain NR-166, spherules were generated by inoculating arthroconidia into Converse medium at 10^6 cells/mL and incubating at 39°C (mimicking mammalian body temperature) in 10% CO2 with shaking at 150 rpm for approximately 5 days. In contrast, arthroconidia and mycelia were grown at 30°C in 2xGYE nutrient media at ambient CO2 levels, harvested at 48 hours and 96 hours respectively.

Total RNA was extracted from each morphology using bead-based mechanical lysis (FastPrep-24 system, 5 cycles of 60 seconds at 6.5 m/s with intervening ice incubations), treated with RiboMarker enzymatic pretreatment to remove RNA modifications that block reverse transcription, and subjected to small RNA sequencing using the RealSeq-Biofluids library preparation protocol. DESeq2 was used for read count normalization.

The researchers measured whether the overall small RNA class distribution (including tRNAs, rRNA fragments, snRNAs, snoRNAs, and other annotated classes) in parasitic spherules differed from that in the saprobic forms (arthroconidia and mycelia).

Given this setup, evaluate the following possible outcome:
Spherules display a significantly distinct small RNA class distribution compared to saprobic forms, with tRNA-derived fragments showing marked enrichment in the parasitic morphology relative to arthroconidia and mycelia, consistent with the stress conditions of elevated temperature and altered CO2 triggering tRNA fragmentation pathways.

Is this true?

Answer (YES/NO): NO